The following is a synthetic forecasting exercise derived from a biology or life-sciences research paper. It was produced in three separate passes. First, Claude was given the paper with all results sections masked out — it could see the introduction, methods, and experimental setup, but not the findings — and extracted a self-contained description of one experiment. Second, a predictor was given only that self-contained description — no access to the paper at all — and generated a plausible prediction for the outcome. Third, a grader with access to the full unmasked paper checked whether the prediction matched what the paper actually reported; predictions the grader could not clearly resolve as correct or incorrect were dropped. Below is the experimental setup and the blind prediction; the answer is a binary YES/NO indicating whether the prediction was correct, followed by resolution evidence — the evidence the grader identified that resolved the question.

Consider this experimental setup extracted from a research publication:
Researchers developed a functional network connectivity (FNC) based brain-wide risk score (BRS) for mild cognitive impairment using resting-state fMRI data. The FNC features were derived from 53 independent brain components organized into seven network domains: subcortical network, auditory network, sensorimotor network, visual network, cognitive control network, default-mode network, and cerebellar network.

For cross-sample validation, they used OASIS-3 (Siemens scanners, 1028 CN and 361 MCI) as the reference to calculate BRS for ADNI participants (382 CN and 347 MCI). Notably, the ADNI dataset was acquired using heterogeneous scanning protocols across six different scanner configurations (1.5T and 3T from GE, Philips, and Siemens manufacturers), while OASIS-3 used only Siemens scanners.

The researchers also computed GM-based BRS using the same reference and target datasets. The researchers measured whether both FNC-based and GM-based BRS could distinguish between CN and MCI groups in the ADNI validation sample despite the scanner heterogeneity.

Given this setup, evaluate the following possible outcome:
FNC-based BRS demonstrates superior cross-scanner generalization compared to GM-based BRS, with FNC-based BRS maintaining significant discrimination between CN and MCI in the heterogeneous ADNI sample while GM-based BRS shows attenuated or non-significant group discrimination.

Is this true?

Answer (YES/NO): NO